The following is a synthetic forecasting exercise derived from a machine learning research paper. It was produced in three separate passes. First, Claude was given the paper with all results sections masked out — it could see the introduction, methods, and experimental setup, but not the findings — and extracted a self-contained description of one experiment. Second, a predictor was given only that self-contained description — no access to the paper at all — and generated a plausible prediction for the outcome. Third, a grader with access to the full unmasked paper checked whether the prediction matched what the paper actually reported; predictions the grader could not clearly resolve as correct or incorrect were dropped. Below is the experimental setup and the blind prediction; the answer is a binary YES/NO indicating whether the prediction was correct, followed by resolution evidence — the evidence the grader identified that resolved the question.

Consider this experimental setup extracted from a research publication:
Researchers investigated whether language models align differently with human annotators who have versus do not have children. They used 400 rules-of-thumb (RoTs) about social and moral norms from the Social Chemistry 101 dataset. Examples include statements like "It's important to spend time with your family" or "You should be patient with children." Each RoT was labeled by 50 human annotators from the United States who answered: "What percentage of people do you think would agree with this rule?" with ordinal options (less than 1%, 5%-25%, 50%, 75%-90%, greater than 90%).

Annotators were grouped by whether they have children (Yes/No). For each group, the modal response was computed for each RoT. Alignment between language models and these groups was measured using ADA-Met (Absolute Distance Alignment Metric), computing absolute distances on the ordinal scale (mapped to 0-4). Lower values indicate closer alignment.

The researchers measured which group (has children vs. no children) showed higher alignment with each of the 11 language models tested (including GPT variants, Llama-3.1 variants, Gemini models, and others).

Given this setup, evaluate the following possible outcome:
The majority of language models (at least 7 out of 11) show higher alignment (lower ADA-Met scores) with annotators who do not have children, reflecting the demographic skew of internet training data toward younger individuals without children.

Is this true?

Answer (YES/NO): YES